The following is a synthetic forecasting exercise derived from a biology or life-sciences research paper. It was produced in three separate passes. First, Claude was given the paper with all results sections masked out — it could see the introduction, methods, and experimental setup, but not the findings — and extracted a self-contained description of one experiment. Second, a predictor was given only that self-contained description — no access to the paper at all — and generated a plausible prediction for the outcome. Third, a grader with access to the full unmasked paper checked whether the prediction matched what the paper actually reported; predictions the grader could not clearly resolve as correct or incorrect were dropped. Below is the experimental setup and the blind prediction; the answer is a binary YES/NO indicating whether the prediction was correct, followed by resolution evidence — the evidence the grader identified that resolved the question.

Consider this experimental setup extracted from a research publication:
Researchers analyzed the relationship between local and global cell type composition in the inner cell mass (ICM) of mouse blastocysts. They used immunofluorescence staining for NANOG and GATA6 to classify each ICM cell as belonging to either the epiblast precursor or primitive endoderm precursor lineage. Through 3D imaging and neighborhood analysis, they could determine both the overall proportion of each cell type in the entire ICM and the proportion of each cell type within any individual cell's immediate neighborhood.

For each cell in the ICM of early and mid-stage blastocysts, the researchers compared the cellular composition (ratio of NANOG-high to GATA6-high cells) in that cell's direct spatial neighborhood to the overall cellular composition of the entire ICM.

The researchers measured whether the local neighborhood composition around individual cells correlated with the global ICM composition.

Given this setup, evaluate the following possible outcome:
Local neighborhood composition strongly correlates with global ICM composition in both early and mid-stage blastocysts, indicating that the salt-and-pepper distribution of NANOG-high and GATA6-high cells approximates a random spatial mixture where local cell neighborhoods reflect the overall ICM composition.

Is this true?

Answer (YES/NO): NO